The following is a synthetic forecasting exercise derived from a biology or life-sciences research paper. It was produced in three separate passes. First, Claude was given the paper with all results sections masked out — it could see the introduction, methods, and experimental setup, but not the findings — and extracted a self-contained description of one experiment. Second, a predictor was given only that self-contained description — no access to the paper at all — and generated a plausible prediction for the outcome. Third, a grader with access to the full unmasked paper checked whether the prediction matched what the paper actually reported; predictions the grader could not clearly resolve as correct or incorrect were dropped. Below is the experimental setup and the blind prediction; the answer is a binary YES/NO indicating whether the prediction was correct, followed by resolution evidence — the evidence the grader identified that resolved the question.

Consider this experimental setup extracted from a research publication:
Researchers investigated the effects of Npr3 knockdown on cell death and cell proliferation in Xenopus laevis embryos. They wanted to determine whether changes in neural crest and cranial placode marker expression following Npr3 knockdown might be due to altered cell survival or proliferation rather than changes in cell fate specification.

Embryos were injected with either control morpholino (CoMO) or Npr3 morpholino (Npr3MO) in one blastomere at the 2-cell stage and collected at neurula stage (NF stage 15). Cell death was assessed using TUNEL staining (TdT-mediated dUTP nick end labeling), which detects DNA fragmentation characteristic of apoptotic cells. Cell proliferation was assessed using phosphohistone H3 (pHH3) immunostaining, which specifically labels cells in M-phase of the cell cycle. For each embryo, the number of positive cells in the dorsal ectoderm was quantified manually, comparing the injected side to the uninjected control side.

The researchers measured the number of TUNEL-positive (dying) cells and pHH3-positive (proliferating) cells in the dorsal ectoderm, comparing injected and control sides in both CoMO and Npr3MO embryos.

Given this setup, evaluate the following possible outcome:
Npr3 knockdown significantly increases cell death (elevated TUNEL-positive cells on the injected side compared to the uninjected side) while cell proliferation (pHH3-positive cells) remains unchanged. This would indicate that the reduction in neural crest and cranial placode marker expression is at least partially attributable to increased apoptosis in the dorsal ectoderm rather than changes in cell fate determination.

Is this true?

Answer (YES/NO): NO